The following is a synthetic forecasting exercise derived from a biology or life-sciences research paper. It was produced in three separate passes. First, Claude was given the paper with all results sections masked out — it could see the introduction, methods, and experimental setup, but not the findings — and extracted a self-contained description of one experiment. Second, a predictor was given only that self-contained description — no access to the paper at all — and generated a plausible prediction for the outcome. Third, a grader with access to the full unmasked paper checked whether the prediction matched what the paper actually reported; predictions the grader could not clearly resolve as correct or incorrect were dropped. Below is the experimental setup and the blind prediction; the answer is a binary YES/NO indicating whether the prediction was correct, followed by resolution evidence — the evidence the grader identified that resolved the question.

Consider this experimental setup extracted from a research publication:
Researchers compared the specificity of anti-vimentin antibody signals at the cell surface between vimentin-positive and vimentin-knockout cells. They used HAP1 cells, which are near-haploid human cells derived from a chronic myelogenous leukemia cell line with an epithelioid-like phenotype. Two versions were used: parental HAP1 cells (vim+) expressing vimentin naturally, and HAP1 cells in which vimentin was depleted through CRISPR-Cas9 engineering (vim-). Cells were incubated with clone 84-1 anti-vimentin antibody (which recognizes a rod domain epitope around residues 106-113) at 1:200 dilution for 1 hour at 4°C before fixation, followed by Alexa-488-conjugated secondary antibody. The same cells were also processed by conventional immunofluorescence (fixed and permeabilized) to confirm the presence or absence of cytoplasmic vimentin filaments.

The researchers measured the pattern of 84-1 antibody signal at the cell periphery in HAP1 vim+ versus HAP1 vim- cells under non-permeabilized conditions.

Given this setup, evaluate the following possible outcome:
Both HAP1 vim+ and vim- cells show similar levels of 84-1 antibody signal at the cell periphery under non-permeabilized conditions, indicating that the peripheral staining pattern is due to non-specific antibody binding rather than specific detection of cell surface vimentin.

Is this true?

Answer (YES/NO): NO